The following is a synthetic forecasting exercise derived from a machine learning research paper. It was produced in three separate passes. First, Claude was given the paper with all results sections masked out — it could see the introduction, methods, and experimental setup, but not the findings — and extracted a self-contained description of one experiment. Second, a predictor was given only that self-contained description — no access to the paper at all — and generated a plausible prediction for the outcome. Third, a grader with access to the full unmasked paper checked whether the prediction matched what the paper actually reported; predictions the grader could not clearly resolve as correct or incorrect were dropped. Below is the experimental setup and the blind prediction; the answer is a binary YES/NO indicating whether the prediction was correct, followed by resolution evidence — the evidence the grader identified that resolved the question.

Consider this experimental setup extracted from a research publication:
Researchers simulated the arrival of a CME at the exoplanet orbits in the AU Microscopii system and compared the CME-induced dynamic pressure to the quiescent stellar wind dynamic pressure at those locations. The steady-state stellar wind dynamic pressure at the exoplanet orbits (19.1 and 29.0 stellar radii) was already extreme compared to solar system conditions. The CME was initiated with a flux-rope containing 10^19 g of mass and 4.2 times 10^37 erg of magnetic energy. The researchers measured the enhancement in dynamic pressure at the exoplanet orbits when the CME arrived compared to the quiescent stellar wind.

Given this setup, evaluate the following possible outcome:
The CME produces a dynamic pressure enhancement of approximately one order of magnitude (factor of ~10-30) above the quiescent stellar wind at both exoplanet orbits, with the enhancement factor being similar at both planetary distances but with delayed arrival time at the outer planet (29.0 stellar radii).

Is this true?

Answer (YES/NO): NO